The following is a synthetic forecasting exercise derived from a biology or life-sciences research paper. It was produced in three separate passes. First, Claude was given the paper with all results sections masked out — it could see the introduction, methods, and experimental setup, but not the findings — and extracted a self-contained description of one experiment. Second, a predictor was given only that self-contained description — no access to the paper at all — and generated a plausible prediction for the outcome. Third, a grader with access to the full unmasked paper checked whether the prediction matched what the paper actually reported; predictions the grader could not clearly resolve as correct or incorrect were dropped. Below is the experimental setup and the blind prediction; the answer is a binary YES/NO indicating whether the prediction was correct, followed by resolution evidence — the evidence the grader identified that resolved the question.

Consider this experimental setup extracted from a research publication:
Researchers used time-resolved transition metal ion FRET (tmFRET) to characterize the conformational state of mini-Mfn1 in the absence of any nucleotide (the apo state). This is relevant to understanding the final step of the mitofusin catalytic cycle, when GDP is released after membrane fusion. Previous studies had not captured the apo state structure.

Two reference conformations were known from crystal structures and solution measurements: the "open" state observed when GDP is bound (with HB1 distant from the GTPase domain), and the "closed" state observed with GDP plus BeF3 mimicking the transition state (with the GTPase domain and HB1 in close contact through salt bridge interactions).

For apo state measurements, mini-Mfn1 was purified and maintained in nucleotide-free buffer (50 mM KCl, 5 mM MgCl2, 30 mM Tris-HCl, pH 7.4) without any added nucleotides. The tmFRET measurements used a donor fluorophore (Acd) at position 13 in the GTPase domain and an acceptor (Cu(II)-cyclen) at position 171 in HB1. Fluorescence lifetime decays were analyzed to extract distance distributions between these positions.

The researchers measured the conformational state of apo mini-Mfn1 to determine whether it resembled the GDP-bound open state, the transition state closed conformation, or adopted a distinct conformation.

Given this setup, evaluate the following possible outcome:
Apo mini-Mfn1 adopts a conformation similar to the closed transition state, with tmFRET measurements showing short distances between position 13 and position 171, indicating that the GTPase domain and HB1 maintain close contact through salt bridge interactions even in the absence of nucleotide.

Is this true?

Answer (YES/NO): NO